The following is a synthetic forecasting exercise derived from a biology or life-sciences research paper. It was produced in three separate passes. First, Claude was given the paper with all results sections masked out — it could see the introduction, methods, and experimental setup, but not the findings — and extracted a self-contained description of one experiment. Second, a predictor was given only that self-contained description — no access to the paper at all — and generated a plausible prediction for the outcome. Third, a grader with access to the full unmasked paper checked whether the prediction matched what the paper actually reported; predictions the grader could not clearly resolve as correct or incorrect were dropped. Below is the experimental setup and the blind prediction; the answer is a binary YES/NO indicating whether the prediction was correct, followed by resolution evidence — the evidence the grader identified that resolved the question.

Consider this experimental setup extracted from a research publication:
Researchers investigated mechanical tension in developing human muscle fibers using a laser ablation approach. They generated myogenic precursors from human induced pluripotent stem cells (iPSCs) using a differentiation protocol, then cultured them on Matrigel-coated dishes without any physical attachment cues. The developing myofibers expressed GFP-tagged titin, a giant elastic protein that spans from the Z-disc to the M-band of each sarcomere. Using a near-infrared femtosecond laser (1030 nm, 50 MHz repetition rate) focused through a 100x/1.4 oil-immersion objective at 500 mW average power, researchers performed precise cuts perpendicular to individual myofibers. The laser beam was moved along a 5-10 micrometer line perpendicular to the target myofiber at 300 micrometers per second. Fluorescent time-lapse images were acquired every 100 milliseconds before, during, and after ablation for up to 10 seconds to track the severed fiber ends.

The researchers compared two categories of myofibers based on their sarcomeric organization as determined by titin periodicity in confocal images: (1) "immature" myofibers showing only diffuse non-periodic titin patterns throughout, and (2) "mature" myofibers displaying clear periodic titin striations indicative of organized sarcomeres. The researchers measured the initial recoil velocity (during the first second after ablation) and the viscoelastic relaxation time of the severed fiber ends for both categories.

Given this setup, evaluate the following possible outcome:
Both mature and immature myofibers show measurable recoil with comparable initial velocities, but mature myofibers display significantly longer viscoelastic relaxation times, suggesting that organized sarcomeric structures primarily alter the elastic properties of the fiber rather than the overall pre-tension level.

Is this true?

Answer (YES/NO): NO